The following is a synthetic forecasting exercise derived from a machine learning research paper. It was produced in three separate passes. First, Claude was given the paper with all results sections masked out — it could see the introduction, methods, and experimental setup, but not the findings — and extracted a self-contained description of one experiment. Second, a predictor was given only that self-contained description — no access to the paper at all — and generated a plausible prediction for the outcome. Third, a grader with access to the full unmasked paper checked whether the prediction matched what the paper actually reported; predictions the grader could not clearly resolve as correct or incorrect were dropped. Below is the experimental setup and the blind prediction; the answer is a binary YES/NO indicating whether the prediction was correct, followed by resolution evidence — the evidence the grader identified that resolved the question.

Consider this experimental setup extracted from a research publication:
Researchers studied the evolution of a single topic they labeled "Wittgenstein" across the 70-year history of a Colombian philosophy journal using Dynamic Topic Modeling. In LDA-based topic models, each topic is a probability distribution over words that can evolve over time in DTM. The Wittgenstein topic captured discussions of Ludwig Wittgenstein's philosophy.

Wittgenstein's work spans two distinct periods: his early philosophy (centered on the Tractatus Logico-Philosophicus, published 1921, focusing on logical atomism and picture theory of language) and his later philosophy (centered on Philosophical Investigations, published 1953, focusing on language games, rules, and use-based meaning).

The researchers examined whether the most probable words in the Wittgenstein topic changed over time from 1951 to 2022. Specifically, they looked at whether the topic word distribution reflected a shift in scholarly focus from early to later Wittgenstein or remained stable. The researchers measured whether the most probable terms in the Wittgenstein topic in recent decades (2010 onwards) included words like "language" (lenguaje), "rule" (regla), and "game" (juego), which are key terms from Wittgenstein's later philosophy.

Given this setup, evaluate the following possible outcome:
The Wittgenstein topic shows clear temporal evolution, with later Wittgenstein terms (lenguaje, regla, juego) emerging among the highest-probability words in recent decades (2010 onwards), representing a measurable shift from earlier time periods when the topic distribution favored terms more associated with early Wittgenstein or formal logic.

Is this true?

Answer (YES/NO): NO